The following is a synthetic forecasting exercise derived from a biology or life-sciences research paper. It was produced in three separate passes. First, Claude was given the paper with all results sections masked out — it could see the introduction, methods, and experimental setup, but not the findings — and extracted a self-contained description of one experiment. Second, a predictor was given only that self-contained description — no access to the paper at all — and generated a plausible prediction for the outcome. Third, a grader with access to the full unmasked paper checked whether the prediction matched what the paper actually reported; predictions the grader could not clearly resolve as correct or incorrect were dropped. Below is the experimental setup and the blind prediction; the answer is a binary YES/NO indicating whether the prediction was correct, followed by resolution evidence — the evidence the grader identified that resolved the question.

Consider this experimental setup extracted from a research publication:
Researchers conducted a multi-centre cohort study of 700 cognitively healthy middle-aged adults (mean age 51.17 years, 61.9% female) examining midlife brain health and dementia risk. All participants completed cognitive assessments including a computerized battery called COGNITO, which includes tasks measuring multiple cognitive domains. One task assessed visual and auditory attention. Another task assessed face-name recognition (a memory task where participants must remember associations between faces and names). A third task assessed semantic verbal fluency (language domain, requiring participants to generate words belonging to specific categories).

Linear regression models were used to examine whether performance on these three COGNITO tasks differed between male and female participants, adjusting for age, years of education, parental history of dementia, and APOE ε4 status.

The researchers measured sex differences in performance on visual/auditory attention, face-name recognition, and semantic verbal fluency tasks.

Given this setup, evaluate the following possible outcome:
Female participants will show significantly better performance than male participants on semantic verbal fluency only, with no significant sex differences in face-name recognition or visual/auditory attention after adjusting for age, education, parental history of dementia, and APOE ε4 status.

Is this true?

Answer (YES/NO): NO